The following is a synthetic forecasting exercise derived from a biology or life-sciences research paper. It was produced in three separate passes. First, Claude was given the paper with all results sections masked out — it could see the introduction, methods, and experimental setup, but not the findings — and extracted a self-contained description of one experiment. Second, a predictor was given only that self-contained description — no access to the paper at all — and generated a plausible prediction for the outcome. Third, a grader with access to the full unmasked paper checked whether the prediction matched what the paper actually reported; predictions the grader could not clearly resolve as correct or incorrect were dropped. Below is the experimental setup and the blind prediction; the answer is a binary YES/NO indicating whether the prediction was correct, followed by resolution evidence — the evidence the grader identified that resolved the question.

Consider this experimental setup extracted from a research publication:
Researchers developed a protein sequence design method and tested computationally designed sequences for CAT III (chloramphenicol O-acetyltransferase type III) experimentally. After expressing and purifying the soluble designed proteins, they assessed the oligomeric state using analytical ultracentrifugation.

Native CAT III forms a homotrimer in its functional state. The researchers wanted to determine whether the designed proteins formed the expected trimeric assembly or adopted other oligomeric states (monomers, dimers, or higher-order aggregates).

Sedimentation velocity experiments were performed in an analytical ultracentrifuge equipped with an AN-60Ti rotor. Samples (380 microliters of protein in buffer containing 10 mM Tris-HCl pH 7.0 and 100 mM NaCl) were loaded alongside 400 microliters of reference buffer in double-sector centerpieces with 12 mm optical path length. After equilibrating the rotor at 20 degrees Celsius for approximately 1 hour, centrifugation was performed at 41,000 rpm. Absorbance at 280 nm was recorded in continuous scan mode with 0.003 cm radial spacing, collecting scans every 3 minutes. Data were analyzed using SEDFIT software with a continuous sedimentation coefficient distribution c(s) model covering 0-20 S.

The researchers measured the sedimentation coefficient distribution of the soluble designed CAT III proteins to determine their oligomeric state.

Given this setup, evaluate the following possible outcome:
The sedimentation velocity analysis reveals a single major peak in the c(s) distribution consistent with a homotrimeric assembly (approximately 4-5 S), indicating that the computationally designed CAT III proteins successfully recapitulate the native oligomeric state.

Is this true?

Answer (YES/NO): NO